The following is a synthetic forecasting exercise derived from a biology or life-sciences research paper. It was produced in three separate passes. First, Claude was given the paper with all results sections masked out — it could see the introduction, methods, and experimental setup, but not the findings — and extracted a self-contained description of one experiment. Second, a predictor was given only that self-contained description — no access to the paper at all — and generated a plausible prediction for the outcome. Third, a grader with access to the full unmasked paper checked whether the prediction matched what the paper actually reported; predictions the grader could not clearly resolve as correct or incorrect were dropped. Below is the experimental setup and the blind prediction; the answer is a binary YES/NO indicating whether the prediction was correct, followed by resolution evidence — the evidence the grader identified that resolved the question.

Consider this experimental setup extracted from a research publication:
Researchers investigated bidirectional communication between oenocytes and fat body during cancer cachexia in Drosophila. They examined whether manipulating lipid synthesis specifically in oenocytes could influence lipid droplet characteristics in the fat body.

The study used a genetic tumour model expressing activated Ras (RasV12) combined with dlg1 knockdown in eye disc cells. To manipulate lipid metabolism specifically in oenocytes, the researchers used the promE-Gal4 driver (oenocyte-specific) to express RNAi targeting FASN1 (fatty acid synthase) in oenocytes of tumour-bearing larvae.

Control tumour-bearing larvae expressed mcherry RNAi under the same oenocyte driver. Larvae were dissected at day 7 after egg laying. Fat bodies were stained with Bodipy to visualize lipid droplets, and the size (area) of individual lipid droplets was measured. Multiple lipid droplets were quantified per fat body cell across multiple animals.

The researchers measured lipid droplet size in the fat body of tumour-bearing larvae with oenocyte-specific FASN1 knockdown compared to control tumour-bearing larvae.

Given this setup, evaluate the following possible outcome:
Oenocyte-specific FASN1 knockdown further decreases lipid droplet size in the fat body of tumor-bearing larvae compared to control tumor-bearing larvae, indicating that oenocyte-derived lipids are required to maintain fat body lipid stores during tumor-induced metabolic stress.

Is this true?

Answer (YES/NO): NO